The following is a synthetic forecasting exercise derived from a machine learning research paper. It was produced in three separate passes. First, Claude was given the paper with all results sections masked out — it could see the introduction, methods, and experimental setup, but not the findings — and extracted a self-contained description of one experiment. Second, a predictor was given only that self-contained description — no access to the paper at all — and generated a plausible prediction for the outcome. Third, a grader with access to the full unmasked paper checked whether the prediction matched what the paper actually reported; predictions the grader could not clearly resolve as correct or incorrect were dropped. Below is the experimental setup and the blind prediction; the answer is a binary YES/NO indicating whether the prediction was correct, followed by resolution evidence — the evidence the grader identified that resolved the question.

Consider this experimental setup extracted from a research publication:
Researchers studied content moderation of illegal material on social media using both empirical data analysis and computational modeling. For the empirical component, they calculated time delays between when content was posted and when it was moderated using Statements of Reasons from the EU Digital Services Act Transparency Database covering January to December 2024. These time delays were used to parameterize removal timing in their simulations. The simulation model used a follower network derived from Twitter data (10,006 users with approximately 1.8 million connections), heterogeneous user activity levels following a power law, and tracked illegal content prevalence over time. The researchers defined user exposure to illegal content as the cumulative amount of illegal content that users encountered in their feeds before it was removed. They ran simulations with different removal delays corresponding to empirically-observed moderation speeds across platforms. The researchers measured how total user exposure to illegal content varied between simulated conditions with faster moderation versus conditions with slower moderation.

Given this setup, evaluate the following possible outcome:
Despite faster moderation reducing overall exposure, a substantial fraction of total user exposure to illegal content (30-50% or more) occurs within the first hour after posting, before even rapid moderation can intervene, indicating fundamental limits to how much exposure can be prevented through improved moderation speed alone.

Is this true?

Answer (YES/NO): NO